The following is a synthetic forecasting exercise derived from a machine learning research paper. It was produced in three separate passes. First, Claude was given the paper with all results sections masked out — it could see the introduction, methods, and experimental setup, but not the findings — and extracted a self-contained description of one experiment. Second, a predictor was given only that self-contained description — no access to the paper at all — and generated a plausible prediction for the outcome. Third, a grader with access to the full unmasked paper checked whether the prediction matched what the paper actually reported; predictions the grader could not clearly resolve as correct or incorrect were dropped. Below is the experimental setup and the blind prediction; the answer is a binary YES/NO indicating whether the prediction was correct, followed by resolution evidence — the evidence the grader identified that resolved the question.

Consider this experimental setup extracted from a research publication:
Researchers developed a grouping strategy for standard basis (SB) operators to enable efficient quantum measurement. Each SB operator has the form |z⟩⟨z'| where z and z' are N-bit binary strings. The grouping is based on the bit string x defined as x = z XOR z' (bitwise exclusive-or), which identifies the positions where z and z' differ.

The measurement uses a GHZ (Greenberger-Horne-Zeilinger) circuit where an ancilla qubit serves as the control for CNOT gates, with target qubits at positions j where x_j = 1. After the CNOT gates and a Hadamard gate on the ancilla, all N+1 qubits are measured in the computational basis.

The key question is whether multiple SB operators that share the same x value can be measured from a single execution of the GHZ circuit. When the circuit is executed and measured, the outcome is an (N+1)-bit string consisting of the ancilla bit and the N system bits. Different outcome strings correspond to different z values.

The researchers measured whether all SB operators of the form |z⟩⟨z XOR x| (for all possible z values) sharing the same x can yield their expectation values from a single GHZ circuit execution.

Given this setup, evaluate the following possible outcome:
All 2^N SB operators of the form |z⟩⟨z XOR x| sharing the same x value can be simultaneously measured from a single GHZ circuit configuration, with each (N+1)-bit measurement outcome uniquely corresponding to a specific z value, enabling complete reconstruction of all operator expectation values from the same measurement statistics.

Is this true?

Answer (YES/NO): NO